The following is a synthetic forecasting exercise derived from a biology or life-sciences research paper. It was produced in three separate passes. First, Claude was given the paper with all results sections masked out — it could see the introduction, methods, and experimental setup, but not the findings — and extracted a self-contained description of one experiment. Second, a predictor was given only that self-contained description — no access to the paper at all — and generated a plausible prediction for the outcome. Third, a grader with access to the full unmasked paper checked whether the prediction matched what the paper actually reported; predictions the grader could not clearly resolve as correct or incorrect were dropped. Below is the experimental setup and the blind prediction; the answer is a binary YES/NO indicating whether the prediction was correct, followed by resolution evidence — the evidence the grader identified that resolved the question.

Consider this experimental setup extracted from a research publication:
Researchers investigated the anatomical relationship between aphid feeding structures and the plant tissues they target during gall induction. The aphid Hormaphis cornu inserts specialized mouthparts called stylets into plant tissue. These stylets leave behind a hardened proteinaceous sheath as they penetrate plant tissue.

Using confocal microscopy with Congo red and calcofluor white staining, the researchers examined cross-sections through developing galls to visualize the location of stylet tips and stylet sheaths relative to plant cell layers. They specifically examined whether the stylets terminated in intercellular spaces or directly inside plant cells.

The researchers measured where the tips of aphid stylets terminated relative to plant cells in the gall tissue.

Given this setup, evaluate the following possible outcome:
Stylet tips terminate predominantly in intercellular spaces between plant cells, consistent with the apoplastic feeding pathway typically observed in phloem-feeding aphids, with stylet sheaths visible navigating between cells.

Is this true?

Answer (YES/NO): NO